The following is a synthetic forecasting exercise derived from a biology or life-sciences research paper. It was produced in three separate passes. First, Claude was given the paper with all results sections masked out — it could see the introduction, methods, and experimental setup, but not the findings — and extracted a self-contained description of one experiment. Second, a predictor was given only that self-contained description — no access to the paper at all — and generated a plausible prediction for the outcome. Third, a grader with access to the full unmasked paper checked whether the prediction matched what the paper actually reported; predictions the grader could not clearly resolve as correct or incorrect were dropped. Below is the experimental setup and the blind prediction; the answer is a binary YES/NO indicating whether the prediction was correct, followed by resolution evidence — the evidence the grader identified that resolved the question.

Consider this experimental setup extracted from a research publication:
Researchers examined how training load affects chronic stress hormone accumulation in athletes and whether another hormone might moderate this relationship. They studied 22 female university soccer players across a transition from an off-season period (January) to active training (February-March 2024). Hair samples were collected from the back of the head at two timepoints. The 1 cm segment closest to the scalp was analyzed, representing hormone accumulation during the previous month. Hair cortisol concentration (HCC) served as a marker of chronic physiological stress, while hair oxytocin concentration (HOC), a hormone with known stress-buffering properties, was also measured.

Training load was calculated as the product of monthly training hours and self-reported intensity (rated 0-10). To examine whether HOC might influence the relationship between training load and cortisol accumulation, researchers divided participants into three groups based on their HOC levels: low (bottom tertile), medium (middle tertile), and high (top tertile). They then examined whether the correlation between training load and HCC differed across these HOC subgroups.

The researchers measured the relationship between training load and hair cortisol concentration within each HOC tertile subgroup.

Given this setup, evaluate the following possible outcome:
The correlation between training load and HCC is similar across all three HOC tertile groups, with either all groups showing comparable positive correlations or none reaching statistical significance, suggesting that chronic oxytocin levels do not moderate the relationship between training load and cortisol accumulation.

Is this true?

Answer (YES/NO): NO